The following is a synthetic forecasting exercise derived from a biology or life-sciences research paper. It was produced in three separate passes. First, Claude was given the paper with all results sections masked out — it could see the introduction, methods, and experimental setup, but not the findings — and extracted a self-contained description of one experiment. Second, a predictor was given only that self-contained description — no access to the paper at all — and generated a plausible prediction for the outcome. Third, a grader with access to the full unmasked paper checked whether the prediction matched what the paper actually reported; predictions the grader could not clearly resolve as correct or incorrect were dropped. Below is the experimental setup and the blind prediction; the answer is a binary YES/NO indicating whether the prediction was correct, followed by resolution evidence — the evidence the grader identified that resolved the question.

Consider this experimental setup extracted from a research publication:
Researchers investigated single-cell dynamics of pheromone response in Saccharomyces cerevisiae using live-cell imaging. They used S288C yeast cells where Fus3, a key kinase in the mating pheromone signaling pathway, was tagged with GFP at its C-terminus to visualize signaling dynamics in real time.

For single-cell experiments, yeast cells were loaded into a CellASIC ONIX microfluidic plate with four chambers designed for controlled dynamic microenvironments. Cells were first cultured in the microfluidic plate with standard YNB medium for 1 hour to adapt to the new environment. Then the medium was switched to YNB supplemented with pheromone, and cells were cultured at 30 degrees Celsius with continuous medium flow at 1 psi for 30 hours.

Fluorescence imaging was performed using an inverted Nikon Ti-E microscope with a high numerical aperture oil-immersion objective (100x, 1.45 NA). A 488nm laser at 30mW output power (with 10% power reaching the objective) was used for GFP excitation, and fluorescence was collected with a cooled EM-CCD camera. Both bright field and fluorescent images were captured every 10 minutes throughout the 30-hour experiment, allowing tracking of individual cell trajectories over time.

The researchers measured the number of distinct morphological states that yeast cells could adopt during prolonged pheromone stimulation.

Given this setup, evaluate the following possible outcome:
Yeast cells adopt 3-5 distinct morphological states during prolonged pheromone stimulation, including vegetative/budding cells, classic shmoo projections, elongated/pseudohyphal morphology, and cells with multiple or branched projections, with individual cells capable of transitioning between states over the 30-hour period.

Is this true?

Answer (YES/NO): NO